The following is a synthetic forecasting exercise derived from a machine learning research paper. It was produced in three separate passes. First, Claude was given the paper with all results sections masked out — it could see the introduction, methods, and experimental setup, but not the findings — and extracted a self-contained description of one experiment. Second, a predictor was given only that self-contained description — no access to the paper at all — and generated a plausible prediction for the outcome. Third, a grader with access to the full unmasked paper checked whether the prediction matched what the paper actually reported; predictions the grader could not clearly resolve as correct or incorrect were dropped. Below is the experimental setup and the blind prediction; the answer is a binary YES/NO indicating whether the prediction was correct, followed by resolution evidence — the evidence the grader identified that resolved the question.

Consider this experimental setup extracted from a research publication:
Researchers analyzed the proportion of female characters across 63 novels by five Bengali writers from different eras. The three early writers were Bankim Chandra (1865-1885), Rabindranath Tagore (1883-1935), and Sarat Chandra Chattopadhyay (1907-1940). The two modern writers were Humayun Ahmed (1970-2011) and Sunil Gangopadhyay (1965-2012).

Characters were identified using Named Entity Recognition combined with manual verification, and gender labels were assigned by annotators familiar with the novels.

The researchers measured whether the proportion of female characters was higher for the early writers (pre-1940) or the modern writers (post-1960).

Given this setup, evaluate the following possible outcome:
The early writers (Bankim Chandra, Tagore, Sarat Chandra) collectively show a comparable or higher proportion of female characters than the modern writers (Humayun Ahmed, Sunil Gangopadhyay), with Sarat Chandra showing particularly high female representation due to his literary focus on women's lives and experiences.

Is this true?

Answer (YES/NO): NO